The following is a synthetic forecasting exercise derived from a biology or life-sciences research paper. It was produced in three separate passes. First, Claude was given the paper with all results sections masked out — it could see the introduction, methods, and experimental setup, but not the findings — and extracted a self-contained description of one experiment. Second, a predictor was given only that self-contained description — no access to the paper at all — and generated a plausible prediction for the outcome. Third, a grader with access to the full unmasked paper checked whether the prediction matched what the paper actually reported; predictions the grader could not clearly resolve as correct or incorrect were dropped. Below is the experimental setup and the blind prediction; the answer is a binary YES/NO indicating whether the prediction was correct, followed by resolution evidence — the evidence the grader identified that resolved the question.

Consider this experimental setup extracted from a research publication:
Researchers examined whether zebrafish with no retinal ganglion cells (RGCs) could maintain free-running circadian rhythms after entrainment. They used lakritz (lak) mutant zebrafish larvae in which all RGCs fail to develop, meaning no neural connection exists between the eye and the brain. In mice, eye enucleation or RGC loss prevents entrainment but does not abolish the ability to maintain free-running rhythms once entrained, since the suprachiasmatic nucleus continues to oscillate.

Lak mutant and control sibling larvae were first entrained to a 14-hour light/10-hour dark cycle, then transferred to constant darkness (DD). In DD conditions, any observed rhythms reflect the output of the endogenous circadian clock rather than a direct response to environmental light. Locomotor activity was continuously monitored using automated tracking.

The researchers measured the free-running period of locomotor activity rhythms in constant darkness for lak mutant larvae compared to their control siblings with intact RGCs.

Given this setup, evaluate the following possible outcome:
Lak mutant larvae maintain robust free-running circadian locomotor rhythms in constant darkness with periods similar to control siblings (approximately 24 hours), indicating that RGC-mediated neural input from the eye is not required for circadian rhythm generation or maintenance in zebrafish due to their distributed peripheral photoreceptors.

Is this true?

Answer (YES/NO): YES